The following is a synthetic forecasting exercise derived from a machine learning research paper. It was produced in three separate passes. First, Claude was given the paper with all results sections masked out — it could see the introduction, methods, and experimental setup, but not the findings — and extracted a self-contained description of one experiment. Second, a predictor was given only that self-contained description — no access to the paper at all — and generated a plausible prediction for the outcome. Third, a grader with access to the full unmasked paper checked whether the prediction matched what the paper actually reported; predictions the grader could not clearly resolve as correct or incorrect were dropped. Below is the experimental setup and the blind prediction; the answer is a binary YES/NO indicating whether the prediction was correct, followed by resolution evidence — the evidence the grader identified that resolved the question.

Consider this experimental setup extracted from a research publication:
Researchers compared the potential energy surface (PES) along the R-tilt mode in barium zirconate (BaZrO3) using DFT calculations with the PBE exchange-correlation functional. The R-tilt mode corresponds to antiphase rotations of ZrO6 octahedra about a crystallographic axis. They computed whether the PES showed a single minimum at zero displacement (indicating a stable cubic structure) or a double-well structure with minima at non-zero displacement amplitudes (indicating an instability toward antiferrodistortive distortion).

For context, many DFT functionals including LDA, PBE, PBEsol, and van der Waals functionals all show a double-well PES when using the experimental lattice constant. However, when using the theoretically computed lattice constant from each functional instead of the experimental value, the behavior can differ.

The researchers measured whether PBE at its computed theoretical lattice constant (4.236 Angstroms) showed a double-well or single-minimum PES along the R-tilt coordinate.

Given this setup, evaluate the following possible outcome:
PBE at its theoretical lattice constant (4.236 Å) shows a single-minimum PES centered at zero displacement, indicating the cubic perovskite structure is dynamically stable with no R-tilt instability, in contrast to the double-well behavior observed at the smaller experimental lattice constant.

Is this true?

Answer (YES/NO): YES